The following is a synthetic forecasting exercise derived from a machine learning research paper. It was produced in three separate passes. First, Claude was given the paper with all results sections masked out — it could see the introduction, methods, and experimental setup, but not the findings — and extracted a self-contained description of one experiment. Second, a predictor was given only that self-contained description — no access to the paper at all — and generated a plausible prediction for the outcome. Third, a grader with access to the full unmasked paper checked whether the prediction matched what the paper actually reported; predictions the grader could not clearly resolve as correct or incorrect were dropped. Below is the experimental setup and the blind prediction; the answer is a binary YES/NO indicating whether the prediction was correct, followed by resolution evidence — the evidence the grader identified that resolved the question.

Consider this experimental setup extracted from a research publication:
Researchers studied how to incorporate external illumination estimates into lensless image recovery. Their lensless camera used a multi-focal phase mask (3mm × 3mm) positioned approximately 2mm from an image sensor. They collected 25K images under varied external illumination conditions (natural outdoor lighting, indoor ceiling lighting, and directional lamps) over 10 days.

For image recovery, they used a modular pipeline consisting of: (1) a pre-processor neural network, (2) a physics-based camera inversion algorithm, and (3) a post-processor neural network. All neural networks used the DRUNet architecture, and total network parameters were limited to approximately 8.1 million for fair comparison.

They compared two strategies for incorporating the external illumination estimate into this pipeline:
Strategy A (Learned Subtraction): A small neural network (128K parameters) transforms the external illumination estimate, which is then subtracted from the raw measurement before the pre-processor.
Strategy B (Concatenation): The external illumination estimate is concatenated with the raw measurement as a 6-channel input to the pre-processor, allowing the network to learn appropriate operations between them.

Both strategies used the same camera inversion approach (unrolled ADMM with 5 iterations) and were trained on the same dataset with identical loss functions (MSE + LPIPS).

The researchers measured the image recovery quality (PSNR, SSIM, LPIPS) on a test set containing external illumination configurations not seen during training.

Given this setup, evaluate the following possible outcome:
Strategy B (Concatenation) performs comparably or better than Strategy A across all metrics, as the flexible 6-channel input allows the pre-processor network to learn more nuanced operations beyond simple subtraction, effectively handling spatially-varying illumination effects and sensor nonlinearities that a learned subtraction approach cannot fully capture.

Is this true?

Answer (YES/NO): YES